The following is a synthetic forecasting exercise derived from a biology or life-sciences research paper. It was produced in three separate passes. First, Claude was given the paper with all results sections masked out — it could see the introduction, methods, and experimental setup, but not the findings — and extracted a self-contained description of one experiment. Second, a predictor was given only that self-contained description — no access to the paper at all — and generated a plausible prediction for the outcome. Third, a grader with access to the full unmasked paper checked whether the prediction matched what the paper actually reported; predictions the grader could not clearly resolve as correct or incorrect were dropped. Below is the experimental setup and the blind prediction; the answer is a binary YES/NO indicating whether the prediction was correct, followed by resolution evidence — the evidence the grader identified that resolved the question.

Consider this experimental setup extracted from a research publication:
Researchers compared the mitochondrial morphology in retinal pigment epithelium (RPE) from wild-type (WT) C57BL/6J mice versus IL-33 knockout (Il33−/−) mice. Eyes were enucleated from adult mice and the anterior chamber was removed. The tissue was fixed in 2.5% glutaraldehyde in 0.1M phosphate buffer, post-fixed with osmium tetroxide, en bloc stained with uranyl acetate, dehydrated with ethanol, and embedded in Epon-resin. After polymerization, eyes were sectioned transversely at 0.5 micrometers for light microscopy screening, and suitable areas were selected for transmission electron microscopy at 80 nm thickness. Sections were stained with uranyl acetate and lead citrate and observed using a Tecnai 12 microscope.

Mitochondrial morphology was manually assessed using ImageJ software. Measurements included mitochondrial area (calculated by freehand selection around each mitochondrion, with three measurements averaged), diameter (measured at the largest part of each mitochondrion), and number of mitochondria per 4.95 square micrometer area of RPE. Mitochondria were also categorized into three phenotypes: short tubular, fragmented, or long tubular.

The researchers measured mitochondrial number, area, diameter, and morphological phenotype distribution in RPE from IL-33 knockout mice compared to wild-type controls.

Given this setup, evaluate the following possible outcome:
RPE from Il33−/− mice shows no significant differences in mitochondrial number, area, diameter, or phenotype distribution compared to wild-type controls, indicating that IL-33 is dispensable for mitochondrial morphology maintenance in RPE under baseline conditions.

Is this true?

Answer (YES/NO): NO